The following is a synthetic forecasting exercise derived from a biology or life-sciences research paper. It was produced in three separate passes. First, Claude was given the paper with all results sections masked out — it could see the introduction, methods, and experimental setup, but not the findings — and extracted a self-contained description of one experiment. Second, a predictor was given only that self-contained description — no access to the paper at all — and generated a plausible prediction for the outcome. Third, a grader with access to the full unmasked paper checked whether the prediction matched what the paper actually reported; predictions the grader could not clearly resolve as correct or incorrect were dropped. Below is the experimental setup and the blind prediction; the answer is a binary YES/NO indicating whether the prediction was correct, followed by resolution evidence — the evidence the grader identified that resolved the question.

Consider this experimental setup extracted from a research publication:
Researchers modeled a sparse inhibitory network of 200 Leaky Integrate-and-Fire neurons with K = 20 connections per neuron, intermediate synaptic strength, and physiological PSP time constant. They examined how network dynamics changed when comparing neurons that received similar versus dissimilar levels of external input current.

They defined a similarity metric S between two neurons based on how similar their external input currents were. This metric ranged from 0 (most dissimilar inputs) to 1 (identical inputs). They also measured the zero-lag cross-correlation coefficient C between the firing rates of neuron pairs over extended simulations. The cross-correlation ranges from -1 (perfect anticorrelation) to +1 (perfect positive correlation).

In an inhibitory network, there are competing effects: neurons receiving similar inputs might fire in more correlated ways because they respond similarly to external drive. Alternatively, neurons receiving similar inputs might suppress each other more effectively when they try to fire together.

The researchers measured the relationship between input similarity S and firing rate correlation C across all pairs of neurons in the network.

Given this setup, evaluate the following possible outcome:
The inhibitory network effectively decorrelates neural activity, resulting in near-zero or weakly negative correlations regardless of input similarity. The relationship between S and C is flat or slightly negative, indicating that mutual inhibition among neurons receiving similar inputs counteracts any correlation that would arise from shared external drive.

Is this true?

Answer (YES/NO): NO